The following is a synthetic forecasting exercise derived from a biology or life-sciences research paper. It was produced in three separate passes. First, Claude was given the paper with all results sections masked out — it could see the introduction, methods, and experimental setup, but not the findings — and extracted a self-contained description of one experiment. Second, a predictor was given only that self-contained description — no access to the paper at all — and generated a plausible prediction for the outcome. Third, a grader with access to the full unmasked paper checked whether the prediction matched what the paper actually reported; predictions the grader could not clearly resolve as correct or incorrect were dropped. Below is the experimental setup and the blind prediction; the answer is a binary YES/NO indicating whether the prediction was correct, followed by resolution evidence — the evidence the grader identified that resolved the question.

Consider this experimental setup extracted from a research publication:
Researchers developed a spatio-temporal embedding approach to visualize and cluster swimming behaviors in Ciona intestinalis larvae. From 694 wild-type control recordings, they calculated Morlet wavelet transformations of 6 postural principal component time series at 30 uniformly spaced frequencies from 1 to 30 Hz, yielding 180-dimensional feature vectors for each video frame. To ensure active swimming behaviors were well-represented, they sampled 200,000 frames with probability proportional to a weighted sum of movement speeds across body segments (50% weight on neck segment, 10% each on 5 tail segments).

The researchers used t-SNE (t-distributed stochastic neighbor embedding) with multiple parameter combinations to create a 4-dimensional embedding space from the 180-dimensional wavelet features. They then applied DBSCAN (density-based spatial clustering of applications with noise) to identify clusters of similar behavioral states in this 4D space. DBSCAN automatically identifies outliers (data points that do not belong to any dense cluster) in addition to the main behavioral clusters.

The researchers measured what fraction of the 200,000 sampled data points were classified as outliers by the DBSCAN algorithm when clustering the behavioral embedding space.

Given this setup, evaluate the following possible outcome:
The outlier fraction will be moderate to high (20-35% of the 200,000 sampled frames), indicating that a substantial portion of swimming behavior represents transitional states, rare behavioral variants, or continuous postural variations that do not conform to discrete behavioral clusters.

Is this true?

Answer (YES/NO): NO